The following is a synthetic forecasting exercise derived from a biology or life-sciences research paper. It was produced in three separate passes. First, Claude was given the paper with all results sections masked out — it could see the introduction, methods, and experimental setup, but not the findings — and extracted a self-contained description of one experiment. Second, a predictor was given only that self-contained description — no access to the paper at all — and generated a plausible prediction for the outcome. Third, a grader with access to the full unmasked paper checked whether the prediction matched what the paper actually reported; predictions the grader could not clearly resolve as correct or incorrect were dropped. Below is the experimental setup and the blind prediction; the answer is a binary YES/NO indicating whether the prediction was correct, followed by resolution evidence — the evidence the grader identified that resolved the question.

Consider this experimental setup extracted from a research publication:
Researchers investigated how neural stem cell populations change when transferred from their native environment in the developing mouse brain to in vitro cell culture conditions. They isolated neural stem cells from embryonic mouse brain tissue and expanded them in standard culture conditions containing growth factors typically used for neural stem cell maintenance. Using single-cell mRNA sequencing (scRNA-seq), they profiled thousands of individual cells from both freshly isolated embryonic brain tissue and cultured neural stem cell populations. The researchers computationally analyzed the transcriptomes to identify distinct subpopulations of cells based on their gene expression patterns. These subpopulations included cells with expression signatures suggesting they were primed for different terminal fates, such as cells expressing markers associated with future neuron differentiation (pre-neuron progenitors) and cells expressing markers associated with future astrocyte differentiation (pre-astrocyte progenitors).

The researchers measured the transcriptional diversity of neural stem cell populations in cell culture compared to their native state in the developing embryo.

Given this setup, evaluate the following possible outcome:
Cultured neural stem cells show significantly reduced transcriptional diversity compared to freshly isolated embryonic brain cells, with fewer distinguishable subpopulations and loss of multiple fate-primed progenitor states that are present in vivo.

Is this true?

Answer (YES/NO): YES